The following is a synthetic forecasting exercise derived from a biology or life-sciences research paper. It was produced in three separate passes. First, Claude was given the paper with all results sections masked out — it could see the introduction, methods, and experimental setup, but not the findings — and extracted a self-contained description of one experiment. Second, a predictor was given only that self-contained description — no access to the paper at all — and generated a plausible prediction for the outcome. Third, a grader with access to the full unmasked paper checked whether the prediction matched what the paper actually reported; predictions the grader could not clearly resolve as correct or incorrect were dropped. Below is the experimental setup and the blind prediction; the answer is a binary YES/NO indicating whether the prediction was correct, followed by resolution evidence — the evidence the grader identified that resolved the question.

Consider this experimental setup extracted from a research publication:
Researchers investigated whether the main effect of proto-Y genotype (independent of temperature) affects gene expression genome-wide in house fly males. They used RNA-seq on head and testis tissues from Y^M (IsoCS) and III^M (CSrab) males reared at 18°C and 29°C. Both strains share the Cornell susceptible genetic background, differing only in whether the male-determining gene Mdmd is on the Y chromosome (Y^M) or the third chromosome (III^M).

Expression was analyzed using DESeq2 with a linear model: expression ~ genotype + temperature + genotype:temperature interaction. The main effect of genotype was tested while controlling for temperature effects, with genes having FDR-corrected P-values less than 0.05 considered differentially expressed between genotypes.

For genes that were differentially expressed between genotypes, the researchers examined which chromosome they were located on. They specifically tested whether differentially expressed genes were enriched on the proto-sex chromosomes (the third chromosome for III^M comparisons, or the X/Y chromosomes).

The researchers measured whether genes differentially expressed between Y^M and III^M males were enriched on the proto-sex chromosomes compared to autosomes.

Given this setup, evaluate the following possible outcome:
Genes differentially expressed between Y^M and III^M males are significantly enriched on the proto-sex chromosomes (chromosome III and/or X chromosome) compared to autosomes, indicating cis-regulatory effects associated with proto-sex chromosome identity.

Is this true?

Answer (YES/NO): YES